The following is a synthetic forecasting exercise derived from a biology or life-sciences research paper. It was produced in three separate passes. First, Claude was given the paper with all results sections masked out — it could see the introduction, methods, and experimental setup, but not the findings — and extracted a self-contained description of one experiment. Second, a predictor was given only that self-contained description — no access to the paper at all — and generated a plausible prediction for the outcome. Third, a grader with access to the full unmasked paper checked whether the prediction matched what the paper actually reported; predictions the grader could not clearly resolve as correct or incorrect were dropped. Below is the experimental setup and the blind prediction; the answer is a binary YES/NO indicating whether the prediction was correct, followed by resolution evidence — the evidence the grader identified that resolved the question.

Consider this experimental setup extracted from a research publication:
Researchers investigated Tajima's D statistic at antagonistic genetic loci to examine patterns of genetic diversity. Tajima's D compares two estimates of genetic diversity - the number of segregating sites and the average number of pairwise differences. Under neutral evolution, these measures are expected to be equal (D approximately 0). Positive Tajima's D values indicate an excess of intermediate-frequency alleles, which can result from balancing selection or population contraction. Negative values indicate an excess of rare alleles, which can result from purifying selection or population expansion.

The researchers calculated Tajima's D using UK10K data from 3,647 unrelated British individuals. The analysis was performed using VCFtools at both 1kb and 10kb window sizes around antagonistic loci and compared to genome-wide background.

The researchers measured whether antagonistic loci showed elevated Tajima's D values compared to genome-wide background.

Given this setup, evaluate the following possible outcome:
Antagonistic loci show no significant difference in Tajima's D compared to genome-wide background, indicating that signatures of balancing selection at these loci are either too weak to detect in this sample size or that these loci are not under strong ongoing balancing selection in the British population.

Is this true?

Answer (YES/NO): NO